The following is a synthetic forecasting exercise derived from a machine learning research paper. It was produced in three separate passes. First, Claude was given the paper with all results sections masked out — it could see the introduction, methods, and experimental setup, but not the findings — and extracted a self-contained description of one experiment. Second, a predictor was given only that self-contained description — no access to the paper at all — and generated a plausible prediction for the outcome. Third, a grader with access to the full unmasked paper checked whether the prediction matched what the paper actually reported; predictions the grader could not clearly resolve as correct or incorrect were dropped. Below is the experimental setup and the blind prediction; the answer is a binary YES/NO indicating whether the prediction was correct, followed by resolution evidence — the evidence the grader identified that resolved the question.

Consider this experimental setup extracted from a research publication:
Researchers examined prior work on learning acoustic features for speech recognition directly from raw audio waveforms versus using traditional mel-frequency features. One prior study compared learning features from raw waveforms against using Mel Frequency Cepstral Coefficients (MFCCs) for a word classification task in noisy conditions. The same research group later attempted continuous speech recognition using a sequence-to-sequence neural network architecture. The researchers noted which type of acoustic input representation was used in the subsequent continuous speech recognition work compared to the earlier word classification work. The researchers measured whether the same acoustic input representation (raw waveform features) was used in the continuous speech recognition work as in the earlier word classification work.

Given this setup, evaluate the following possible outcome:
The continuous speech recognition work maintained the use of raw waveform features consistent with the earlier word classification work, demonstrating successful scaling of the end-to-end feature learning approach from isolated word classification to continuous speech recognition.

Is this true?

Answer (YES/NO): NO